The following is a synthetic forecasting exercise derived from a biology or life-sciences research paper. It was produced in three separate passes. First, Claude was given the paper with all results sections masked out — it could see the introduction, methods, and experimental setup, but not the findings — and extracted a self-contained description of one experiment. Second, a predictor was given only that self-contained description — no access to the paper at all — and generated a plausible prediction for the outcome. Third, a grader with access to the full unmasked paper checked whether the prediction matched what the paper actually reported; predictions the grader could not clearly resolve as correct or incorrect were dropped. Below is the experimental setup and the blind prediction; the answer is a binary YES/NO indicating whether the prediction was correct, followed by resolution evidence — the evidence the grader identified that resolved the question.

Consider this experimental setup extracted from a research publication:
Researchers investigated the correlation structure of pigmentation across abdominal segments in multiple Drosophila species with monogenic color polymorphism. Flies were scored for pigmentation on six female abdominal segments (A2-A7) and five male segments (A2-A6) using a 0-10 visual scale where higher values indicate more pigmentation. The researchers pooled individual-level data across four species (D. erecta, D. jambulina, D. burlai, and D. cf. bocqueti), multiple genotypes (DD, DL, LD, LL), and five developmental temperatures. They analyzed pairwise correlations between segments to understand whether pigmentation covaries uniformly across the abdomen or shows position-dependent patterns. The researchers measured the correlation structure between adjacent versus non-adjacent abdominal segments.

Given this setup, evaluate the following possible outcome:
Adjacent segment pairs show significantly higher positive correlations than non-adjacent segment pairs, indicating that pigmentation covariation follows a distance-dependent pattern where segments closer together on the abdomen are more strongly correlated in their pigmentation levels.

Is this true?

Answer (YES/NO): YES